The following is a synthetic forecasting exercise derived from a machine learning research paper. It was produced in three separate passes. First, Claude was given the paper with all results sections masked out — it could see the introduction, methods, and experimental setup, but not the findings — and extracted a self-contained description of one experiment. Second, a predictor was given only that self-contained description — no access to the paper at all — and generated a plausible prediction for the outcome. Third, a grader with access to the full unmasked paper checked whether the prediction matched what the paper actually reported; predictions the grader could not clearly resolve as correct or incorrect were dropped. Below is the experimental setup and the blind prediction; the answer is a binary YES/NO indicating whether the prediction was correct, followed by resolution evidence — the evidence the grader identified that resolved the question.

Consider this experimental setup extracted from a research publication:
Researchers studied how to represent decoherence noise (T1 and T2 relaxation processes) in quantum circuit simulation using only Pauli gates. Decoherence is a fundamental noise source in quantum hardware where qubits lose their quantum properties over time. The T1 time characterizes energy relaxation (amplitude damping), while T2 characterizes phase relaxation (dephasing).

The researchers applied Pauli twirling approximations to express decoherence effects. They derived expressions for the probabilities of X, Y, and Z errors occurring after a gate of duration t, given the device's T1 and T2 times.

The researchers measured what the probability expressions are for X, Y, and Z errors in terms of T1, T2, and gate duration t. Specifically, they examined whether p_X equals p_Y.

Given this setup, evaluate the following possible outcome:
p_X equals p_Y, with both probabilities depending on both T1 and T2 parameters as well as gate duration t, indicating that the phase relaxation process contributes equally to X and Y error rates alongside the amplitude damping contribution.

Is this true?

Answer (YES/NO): NO